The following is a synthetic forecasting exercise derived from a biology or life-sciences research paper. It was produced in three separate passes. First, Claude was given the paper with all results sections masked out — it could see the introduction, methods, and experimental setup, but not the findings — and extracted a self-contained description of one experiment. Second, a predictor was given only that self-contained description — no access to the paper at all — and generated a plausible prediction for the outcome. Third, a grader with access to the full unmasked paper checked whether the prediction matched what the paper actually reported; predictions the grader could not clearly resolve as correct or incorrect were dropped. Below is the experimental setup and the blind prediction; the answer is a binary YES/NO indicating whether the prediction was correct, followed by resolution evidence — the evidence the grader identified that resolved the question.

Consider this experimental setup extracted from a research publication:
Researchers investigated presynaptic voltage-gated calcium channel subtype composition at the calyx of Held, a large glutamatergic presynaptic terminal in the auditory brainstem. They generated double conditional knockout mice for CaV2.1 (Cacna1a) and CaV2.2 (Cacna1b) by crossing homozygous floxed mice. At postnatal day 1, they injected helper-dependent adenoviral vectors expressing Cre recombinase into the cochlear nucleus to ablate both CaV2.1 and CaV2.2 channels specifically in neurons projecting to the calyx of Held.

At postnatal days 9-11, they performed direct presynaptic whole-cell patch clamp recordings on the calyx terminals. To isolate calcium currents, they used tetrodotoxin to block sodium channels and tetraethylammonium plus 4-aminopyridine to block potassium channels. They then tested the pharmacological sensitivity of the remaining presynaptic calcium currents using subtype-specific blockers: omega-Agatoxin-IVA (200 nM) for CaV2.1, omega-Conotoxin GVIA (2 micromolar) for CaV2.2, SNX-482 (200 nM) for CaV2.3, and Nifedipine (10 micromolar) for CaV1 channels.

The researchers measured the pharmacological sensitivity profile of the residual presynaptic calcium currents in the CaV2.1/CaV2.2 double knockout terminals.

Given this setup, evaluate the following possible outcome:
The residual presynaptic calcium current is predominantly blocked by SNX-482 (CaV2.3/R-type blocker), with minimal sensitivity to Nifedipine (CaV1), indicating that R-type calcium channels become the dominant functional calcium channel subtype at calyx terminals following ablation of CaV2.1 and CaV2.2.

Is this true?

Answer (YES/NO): NO